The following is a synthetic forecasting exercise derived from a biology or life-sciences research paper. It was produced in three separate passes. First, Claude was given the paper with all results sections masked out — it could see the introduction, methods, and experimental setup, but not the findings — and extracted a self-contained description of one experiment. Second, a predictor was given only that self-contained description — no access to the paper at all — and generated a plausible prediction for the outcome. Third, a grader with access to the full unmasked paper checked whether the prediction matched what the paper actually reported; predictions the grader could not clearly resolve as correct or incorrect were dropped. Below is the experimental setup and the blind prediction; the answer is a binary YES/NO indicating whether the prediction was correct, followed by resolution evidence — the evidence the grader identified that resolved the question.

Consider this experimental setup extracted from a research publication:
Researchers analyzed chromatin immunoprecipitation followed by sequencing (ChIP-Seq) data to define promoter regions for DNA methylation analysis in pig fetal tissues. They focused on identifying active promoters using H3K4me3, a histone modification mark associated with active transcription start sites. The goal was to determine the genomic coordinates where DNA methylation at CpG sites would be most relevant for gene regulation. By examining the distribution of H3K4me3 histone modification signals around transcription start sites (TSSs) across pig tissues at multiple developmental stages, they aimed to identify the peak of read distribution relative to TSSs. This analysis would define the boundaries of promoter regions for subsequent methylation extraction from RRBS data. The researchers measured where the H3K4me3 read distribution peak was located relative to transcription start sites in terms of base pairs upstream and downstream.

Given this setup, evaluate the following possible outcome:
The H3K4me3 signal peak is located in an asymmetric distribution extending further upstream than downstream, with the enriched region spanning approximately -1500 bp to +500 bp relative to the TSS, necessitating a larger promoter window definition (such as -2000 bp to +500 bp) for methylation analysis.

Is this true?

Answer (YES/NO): NO